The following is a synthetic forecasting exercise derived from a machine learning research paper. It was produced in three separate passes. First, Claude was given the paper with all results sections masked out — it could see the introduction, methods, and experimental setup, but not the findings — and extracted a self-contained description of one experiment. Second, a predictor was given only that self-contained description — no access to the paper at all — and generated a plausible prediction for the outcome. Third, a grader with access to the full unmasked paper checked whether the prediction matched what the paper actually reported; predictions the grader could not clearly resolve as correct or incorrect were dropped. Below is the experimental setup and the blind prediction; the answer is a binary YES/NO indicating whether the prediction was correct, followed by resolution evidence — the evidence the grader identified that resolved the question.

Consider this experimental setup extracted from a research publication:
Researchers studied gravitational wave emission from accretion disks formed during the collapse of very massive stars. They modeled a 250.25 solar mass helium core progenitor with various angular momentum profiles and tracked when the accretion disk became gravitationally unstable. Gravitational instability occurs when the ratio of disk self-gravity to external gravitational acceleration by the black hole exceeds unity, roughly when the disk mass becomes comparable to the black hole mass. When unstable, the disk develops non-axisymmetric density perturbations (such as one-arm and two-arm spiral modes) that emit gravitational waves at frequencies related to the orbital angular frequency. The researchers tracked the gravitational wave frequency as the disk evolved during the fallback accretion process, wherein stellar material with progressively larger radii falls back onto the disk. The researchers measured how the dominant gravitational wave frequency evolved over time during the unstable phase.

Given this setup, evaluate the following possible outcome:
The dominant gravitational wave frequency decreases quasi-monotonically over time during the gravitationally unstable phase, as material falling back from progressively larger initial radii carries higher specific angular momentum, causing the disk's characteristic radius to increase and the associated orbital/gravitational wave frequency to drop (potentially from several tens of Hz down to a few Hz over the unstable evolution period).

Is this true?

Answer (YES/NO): YES